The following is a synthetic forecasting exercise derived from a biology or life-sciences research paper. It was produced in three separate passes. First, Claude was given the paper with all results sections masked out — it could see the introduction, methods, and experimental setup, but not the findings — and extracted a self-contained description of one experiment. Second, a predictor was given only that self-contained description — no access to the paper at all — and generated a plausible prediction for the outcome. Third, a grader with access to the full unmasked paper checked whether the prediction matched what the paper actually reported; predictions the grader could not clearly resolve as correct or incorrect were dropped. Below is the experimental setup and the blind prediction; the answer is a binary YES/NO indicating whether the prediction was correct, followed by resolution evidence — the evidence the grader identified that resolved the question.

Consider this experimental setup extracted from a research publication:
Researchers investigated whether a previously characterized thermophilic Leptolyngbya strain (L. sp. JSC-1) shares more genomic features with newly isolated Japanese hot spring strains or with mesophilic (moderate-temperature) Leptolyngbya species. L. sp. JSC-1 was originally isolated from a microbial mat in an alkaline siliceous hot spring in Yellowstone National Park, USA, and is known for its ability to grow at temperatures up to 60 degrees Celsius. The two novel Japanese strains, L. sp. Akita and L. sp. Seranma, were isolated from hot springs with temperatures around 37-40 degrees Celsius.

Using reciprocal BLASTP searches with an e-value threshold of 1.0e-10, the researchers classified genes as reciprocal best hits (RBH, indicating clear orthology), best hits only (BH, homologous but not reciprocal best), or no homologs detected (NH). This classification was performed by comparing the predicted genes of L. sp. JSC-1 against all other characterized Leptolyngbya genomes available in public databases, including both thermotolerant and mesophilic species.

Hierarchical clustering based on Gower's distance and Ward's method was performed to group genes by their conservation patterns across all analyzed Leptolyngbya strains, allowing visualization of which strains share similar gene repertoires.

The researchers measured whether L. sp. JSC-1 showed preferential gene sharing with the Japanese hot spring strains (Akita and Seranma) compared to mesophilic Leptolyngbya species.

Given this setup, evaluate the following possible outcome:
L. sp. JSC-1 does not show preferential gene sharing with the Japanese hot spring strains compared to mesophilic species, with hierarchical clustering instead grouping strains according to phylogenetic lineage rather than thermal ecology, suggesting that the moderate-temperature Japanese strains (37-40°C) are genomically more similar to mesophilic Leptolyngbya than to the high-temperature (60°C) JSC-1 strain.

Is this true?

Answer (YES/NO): NO